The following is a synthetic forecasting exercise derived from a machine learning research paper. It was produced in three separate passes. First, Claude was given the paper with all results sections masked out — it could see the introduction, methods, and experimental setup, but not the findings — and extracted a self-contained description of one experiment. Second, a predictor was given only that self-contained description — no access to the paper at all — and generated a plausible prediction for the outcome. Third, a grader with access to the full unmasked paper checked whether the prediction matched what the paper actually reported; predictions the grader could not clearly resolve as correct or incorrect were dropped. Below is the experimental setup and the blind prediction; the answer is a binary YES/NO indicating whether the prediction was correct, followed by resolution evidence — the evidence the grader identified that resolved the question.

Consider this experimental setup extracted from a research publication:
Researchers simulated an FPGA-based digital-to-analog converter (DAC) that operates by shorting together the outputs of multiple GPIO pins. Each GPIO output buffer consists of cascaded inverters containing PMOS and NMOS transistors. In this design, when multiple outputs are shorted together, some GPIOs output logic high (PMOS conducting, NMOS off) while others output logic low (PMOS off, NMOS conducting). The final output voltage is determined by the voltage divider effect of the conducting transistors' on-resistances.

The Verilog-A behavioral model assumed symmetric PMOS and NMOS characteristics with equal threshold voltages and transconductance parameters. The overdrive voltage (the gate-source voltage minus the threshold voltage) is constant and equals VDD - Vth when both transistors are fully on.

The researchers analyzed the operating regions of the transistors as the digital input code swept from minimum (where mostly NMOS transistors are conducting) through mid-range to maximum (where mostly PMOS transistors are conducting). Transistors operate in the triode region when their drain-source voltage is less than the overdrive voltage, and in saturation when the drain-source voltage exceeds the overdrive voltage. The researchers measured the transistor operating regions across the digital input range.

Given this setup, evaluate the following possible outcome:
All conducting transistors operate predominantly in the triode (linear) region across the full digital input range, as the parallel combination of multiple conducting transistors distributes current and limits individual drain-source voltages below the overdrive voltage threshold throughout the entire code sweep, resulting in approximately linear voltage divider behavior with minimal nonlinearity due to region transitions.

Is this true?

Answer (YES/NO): NO